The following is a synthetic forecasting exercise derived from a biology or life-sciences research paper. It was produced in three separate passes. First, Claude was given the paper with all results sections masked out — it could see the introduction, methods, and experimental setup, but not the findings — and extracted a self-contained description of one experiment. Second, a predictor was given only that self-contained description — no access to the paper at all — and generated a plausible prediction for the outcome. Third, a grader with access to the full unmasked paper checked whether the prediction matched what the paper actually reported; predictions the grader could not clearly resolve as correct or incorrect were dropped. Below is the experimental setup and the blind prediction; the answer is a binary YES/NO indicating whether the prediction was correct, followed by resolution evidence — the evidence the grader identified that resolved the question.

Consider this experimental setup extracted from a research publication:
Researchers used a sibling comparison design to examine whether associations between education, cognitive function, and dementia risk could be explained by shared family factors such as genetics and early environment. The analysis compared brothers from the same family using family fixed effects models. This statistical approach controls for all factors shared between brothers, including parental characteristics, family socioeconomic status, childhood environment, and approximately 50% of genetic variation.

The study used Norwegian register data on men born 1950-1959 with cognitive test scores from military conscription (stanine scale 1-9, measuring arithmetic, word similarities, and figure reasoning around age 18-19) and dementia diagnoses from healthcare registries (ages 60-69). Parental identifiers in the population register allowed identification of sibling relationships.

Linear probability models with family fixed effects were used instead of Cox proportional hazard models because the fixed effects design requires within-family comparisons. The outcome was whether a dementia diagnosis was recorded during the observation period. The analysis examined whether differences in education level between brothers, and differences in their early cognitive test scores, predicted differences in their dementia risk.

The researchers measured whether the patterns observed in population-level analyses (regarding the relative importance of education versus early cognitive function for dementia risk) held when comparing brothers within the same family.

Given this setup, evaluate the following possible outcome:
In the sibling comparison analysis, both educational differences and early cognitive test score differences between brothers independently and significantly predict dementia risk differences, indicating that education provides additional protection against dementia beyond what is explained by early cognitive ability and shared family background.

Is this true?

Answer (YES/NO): NO